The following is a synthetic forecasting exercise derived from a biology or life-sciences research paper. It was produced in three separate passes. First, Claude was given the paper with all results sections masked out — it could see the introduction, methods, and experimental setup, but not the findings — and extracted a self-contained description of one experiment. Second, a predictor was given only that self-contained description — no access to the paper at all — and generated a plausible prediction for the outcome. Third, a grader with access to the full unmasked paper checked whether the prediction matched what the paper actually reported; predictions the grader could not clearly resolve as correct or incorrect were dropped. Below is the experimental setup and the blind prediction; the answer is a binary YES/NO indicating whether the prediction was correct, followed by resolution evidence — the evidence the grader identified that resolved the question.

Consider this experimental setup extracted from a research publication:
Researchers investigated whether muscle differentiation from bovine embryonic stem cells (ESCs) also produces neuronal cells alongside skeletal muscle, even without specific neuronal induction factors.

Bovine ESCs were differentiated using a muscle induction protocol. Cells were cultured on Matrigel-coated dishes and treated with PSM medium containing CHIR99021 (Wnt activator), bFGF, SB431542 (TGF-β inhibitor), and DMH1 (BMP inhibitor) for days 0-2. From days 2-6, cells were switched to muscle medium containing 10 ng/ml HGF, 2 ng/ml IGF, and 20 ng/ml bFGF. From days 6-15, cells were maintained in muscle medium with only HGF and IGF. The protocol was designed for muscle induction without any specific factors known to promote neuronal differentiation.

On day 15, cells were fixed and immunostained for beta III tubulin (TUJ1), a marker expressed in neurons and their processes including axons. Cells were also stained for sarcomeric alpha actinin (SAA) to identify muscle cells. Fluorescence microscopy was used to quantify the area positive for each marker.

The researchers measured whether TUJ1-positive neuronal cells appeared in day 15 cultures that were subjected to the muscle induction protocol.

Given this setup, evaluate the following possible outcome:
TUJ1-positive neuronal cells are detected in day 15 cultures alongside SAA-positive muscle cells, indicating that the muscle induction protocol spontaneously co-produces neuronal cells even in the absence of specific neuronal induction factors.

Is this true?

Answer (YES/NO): YES